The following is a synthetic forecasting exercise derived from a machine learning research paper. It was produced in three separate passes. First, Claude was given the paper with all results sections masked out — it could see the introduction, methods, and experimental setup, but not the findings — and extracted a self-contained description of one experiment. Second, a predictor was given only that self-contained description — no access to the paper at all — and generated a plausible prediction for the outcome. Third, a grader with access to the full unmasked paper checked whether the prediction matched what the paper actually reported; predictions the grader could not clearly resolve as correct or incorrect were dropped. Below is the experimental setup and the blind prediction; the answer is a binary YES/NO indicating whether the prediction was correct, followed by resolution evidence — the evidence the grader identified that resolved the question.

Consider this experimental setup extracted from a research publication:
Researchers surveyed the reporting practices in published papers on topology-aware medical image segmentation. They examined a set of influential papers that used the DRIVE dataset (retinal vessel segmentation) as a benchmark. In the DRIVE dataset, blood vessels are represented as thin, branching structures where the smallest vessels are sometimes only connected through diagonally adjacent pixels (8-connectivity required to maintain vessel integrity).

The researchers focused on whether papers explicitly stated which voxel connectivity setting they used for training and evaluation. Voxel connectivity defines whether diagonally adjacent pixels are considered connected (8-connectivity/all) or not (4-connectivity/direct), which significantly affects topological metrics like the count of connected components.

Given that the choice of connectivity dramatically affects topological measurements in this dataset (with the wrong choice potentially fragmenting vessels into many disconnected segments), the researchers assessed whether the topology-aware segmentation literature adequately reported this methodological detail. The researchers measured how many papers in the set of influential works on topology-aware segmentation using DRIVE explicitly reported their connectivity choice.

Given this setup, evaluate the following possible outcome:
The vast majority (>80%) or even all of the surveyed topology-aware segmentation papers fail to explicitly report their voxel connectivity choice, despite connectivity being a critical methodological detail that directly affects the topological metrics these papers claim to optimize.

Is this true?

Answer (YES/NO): YES